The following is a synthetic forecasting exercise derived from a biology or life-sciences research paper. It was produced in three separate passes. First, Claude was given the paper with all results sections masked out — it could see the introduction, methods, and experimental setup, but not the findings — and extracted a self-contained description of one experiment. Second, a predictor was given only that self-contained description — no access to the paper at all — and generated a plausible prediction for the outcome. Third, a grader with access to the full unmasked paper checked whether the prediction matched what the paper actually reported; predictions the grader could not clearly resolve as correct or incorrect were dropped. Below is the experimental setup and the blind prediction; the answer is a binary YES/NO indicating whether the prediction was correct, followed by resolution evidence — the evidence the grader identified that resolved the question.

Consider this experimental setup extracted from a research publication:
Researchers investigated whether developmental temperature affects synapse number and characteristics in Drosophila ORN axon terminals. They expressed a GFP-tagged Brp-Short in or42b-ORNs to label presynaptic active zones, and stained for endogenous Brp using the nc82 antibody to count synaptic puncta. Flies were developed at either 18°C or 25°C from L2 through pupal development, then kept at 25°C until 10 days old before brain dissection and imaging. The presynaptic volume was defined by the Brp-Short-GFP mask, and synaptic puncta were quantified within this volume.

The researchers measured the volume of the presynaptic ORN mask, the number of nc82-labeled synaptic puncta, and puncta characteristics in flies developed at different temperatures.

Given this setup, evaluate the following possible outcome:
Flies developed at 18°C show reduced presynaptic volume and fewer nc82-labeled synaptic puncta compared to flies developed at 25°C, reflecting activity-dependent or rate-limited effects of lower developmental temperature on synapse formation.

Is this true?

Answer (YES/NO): NO